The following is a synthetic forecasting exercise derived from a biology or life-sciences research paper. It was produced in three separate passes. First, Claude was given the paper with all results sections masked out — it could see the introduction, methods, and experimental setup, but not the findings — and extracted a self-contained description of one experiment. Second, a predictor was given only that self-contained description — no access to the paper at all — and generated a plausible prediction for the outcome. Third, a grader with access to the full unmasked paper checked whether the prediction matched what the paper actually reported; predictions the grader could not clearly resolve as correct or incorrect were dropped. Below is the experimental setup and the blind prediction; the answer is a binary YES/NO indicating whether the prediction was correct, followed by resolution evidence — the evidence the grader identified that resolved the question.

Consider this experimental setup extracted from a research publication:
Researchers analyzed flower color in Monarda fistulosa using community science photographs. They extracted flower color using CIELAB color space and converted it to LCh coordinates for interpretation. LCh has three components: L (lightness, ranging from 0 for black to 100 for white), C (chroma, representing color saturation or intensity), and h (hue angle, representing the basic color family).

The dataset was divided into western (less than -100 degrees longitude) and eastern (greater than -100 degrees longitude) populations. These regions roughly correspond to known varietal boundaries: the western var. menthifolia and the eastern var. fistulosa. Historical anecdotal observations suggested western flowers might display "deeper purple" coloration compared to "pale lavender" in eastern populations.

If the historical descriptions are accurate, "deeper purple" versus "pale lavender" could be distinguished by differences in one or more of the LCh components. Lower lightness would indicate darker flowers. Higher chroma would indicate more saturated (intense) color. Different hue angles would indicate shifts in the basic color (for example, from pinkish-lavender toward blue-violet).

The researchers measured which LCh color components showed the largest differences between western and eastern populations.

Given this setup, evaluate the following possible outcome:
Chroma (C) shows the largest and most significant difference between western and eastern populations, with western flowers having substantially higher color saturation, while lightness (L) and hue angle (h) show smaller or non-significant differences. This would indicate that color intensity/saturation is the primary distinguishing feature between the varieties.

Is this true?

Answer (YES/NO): NO